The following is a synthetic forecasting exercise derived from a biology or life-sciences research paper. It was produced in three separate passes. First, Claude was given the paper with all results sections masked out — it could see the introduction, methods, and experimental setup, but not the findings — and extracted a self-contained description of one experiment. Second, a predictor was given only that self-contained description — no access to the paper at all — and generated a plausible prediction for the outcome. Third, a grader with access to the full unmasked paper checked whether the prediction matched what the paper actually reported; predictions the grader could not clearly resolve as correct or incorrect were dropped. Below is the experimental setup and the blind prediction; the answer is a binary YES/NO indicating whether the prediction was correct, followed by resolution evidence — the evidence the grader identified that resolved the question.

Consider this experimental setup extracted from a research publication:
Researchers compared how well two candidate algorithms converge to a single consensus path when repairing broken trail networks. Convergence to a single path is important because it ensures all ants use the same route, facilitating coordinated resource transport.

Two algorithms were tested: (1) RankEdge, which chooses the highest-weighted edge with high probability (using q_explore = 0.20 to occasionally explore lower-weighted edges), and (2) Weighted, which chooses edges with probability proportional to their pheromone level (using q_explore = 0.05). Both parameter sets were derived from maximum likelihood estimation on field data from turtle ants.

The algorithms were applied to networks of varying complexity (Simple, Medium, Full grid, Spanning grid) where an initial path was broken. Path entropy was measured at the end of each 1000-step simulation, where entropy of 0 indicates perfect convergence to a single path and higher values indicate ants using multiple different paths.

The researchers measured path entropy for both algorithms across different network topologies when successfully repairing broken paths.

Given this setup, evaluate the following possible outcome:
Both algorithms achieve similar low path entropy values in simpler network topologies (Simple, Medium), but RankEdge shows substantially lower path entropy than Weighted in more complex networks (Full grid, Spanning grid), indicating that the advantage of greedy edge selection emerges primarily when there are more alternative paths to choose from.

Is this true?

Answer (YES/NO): NO